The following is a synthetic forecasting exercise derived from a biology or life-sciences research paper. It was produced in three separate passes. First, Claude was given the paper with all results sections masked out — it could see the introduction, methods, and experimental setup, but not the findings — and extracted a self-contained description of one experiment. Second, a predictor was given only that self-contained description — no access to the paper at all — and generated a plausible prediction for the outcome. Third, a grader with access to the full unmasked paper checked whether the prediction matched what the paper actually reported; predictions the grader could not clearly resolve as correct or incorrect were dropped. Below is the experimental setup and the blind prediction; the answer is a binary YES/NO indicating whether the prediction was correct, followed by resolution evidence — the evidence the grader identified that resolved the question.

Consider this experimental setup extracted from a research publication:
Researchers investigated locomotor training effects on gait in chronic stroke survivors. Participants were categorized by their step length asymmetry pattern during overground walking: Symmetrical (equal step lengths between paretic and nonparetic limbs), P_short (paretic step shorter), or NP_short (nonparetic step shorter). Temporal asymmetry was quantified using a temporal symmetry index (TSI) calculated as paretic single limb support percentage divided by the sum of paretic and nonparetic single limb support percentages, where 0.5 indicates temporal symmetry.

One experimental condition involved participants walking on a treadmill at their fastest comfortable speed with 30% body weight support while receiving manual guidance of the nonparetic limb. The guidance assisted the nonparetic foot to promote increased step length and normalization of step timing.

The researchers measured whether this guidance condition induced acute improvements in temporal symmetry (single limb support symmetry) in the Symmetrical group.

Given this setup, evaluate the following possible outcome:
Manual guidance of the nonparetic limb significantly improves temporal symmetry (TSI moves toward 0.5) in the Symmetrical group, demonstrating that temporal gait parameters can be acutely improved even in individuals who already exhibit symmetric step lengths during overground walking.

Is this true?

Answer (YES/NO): YES